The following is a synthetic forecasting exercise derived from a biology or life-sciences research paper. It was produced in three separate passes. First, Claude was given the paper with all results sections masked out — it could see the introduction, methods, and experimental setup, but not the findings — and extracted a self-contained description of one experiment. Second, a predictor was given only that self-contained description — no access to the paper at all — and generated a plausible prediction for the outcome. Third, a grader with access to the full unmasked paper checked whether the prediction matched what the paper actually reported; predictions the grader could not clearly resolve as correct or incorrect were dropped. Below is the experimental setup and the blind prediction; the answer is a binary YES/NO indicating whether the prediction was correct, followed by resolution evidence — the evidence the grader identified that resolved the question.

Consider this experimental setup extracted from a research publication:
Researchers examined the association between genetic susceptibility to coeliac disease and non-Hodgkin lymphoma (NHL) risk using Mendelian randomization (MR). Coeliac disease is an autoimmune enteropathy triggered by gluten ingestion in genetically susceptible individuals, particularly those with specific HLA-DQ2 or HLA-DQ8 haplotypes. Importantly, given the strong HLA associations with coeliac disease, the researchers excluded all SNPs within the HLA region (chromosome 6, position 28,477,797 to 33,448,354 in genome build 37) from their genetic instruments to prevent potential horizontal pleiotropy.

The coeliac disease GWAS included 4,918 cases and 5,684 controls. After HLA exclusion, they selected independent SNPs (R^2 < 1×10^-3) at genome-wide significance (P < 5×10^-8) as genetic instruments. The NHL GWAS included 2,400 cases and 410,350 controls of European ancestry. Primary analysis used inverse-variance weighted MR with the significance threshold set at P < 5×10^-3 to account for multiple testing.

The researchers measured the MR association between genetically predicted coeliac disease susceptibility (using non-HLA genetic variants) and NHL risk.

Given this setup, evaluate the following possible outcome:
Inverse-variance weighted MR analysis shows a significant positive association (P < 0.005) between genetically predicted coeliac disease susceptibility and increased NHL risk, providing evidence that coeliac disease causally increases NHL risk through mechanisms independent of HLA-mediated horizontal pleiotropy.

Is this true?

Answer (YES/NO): NO